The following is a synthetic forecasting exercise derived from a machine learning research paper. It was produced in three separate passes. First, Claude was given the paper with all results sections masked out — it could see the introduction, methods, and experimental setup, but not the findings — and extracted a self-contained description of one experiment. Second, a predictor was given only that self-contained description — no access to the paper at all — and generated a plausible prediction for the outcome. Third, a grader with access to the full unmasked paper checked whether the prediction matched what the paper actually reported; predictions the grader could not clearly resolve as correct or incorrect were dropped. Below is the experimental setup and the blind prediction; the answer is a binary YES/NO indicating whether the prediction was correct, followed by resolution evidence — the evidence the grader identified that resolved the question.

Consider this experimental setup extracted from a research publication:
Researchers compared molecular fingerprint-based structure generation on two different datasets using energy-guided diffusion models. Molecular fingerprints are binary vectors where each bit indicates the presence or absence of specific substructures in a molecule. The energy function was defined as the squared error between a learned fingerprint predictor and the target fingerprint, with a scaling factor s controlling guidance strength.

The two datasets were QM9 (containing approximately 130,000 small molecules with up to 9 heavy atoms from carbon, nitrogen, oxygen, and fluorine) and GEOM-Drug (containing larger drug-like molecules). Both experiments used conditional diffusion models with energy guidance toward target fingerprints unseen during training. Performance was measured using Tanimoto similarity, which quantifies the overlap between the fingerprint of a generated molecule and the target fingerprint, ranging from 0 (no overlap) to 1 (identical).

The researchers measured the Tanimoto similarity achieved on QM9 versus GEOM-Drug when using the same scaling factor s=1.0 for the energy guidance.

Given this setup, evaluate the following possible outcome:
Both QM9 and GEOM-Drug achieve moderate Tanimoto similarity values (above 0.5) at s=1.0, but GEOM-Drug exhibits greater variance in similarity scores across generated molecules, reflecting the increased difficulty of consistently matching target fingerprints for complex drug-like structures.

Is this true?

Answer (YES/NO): NO